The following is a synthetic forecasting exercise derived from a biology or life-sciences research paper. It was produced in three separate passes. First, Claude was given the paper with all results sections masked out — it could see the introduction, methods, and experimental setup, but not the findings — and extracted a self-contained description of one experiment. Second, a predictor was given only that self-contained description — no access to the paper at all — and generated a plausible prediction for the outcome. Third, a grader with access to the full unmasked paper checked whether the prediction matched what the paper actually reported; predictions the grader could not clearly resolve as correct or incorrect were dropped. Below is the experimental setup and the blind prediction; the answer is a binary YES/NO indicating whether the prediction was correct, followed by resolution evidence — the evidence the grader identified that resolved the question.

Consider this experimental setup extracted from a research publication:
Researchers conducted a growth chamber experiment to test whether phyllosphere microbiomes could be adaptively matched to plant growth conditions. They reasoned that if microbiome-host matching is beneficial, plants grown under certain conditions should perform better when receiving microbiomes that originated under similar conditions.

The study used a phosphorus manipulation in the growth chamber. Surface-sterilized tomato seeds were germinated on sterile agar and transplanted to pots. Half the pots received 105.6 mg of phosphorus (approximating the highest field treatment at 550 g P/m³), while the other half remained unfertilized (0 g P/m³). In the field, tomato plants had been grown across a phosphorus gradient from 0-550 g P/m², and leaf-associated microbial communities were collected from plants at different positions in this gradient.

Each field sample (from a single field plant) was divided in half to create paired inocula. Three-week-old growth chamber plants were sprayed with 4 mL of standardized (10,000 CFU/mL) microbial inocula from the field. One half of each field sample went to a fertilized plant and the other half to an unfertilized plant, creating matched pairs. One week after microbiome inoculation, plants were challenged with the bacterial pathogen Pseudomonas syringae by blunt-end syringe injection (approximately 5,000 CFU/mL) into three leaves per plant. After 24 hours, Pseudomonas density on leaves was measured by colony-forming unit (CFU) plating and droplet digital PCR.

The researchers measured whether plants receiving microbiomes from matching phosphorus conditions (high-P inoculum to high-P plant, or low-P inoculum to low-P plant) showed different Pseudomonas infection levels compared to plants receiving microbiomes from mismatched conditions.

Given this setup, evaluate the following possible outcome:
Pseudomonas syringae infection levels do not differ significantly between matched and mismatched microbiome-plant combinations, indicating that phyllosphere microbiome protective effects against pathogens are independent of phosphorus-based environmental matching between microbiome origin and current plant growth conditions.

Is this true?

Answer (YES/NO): YES